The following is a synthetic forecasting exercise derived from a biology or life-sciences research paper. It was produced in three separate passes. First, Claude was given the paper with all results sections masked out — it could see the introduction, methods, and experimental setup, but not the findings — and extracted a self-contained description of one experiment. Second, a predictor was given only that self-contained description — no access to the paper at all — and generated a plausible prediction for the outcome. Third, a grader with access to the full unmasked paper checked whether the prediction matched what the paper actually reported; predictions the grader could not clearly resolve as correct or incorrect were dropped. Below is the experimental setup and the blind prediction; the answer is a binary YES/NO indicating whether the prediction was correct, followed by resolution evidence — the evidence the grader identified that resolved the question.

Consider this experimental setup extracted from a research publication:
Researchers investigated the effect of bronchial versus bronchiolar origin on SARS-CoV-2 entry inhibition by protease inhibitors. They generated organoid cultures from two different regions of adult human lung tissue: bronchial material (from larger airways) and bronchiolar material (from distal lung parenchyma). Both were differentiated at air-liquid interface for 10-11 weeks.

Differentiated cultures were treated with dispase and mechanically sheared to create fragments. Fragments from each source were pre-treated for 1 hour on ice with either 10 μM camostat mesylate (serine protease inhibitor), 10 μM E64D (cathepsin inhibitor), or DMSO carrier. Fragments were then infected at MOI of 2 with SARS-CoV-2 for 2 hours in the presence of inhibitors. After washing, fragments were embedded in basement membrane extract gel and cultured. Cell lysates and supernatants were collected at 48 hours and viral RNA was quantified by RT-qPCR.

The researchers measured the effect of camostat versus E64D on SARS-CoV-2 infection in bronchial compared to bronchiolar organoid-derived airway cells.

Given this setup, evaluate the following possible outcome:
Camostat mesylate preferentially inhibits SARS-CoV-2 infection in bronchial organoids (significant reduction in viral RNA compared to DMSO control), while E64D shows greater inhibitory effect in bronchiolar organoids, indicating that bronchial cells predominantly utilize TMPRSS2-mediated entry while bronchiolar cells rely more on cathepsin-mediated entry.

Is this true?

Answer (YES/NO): NO